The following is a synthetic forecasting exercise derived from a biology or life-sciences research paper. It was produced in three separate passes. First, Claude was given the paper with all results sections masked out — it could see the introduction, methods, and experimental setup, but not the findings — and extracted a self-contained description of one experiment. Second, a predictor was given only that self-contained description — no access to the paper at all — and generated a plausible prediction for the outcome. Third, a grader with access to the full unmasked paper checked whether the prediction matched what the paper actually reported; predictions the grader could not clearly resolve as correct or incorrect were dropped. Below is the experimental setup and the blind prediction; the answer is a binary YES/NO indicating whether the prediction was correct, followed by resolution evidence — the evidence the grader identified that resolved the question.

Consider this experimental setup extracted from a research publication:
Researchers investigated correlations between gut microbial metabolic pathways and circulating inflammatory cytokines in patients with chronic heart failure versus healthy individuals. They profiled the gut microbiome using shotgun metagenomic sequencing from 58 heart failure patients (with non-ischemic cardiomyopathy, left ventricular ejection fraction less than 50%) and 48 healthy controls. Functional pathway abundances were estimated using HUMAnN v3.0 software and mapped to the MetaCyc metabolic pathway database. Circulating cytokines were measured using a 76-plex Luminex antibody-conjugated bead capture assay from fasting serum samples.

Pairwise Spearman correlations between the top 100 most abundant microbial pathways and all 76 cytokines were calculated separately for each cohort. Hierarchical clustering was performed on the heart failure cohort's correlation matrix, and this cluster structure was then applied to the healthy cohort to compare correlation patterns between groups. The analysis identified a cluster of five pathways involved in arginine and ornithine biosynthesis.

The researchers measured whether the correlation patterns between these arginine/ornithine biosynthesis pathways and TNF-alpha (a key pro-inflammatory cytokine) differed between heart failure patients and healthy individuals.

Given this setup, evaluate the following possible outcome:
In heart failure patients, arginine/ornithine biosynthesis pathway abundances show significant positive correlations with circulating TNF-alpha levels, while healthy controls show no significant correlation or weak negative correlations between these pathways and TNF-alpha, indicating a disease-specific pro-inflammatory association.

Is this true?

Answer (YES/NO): NO